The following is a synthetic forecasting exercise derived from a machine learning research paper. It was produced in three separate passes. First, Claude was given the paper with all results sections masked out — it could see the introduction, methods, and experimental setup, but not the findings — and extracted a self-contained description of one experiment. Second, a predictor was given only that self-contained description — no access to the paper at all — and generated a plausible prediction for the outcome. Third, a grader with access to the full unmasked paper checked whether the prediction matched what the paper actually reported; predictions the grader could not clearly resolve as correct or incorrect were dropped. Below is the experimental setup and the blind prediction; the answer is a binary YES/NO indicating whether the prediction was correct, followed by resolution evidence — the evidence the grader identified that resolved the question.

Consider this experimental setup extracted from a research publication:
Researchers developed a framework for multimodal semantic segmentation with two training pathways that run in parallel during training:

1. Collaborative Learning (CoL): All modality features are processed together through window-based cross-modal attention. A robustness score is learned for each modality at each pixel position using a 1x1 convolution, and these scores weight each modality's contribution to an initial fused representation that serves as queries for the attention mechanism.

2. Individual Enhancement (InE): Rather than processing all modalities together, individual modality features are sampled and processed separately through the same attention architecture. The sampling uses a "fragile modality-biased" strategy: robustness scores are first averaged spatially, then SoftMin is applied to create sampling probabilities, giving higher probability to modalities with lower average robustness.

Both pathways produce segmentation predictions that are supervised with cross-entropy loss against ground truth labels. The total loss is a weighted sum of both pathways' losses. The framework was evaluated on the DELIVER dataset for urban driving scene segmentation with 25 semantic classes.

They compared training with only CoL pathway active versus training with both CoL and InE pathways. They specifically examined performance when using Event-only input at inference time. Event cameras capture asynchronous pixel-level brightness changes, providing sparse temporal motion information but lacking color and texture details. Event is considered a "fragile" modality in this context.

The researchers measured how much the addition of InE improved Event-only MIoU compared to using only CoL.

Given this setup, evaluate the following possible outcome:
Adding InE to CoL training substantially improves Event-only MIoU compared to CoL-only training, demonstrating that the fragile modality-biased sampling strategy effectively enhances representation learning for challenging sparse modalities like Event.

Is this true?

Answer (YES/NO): YES